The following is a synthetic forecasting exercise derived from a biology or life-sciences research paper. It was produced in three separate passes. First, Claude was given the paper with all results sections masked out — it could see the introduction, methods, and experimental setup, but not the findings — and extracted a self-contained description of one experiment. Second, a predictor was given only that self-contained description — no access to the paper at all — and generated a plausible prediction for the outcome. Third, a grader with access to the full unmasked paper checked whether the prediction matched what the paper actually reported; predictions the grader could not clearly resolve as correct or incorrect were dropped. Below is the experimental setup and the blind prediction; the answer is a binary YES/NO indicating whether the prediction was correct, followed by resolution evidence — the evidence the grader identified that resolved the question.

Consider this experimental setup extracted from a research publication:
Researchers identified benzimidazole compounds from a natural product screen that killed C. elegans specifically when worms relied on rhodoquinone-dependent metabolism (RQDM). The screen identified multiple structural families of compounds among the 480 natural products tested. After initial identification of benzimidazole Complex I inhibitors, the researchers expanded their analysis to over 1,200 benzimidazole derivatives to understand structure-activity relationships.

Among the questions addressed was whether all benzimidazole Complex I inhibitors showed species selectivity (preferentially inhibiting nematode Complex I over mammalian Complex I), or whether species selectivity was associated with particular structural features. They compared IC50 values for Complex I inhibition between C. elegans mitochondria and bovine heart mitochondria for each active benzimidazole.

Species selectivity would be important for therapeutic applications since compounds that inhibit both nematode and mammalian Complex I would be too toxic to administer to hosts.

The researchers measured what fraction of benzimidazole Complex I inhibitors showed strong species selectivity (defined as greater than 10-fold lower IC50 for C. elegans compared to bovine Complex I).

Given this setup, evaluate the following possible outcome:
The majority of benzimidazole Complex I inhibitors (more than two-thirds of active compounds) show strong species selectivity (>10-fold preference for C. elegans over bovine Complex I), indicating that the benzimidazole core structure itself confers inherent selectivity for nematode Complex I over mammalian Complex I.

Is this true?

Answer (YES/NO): NO